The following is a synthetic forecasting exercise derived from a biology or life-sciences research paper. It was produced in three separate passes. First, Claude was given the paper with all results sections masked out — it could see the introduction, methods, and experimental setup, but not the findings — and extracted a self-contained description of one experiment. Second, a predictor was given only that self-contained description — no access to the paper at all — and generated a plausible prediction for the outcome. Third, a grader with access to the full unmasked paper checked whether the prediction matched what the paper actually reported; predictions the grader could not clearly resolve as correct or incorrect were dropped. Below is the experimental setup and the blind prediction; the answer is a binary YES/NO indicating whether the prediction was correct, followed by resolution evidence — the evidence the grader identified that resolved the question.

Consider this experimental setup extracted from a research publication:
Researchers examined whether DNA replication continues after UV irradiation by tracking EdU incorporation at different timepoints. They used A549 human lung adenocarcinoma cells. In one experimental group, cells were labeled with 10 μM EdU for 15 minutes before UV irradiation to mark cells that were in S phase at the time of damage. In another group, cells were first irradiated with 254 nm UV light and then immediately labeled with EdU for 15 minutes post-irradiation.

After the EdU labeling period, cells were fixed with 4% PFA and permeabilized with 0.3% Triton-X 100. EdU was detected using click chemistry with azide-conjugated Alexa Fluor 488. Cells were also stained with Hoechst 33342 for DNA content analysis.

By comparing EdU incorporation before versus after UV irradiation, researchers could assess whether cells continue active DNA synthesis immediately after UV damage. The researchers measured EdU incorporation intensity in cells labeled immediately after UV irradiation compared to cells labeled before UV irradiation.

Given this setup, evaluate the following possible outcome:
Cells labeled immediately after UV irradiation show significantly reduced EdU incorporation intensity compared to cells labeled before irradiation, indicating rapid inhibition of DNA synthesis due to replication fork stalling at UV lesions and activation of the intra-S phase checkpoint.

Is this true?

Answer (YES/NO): NO